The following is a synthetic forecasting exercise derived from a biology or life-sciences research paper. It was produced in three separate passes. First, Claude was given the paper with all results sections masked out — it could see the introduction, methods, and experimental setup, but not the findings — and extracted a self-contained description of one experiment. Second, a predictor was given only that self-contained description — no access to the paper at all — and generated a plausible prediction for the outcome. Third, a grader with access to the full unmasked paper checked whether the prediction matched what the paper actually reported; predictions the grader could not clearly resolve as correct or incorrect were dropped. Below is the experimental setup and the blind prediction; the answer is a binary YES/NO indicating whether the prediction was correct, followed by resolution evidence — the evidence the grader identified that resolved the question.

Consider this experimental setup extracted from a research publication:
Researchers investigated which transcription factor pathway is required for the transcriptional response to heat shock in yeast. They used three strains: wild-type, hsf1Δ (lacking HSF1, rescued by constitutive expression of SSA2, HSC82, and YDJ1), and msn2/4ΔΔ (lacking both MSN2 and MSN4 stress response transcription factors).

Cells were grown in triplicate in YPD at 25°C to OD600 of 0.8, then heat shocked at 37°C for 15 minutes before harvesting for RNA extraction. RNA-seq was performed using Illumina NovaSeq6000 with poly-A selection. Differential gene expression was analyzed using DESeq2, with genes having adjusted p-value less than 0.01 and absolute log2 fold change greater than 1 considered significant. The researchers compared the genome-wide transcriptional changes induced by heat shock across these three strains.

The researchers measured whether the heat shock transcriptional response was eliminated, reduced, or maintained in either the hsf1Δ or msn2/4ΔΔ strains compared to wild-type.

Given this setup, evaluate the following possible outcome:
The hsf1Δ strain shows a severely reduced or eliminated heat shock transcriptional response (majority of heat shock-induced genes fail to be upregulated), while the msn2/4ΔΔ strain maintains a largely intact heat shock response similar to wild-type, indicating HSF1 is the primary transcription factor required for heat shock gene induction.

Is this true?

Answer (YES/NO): NO